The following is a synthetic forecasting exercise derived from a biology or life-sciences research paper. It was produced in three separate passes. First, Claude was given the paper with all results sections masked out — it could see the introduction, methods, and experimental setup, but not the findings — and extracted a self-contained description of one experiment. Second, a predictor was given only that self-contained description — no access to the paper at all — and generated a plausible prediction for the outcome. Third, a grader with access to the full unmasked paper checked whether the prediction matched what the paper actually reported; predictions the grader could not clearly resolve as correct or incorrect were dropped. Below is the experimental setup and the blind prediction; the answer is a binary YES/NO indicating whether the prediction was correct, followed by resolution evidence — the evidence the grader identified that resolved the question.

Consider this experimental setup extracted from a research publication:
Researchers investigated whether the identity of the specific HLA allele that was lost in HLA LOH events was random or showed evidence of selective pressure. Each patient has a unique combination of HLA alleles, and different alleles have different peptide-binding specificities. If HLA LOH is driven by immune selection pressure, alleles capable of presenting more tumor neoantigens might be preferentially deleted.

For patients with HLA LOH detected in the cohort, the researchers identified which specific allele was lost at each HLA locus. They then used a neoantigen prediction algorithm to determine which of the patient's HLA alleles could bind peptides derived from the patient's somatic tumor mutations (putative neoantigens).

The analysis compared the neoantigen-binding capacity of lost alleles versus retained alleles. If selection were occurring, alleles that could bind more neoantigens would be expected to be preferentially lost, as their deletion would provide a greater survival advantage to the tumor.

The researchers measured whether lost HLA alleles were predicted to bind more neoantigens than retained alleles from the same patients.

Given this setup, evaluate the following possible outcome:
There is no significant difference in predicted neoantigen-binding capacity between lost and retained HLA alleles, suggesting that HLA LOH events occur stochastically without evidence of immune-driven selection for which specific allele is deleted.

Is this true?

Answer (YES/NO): NO